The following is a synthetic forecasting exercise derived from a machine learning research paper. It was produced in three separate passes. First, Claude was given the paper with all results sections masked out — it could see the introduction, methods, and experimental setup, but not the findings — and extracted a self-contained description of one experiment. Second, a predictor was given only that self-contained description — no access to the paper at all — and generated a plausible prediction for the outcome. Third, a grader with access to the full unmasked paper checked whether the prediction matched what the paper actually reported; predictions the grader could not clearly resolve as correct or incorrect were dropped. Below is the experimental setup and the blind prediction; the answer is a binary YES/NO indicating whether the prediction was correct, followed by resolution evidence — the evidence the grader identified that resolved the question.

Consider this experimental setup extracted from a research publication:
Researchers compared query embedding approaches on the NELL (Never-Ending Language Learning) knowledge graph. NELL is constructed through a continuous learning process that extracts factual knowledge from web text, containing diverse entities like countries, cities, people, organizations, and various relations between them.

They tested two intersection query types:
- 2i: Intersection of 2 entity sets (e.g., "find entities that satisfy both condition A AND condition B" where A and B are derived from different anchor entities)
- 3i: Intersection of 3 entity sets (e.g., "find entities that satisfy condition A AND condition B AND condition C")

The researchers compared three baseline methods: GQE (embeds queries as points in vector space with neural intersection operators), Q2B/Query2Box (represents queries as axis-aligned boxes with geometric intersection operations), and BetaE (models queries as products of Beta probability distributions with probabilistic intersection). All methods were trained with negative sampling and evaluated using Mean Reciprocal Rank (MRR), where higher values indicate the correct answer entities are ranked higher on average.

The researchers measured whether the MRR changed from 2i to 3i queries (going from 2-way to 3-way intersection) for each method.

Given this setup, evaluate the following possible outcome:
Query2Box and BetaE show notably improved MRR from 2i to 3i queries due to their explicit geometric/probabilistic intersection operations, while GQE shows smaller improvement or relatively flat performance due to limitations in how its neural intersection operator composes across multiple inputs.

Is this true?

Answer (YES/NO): NO